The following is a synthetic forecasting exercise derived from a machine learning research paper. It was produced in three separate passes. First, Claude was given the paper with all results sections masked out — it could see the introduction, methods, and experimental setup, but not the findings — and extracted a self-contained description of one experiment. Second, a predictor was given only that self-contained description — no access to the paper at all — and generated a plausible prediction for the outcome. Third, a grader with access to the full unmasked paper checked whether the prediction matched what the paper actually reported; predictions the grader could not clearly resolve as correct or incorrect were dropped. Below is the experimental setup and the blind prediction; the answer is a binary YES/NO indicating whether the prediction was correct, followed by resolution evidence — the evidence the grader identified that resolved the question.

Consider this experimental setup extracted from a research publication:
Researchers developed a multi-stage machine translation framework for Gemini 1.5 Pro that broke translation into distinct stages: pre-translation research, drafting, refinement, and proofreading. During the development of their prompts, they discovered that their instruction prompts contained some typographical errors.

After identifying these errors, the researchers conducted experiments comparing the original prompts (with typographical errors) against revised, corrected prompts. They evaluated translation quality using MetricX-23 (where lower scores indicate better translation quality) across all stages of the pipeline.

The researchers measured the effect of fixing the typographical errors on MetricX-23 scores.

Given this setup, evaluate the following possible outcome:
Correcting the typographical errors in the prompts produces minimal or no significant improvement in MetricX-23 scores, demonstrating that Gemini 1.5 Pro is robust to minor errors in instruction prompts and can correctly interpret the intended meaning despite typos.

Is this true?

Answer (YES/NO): YES